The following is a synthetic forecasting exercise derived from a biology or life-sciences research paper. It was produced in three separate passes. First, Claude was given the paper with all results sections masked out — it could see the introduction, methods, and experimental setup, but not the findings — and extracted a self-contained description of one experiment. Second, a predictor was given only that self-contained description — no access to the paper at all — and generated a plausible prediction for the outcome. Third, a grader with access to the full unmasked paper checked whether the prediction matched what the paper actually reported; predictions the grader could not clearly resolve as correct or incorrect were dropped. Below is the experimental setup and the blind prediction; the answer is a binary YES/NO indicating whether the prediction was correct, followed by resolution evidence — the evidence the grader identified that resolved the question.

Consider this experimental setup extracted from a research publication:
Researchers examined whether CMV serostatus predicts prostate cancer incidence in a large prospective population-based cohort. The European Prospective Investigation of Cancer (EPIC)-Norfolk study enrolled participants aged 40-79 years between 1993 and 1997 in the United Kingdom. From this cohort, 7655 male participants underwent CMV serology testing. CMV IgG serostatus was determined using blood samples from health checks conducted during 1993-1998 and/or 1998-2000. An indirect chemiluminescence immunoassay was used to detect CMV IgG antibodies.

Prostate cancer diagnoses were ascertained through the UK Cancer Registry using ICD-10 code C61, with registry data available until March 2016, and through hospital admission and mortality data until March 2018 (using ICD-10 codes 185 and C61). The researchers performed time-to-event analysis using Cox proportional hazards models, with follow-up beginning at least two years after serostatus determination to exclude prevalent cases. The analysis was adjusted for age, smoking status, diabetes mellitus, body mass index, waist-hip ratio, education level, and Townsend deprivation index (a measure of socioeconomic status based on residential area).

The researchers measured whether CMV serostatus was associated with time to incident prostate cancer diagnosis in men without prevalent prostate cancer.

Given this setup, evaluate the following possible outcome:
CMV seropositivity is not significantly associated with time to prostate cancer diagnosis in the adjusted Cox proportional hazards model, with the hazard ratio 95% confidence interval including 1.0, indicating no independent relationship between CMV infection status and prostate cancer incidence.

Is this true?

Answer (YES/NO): YES